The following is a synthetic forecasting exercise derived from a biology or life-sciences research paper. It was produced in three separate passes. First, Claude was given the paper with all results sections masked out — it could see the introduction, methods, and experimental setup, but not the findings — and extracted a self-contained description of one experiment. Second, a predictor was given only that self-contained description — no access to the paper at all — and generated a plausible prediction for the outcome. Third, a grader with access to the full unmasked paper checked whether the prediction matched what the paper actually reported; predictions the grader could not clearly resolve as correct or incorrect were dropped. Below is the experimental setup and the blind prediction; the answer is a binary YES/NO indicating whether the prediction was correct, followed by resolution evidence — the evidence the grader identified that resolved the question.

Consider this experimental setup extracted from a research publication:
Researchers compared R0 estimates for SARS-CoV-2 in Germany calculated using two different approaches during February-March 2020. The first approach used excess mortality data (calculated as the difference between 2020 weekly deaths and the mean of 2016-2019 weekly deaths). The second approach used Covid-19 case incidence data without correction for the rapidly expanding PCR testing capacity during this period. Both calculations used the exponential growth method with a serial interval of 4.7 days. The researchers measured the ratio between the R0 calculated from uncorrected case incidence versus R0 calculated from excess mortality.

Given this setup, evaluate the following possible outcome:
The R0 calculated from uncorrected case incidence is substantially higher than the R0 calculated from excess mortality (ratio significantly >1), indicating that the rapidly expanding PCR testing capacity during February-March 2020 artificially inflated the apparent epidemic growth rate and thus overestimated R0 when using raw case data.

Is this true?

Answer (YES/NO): YES